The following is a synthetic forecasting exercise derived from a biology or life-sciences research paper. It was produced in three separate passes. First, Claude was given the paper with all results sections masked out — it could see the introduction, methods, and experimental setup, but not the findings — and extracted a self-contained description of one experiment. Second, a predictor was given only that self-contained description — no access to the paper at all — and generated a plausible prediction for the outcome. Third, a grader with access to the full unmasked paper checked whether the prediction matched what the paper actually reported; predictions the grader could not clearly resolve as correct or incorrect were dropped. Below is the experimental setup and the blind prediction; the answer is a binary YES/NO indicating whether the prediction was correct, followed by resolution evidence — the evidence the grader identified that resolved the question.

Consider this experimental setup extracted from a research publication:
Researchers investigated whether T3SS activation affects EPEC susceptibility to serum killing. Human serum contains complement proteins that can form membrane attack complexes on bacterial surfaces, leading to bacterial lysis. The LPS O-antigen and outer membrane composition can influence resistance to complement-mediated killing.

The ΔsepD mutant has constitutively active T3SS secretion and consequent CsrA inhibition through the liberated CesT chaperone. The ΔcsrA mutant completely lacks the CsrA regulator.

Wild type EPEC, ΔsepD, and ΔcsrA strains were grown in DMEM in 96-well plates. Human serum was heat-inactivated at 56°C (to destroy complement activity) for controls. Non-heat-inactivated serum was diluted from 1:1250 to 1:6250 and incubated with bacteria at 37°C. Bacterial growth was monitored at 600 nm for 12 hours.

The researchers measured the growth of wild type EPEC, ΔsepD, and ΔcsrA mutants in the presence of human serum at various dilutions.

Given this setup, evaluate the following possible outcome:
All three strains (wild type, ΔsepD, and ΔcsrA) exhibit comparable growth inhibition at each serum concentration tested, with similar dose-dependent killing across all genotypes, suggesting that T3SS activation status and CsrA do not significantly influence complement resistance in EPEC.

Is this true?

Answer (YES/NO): NO